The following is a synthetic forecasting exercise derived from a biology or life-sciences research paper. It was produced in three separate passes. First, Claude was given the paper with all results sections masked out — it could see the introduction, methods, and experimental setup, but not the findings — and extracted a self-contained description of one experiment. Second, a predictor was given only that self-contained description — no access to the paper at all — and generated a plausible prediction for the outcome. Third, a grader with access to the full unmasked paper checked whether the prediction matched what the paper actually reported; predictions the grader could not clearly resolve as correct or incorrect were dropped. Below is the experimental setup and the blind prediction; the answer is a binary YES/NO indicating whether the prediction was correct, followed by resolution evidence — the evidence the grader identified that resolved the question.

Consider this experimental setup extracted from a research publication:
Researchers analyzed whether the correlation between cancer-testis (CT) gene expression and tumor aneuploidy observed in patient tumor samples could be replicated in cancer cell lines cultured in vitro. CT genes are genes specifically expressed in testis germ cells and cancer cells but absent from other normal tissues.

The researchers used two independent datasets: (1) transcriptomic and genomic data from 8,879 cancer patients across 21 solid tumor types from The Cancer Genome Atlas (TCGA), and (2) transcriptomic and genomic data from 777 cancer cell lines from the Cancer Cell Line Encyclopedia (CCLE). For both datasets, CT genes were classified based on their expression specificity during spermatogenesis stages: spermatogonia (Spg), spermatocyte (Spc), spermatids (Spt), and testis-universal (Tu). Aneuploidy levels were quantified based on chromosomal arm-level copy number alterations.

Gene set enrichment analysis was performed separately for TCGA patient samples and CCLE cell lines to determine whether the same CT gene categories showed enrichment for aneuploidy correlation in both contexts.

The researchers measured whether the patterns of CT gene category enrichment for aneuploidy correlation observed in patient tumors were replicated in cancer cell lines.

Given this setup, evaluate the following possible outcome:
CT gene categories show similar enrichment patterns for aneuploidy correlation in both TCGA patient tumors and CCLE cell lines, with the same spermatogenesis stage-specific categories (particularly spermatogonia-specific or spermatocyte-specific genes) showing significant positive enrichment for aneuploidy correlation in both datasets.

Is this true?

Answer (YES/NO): YES